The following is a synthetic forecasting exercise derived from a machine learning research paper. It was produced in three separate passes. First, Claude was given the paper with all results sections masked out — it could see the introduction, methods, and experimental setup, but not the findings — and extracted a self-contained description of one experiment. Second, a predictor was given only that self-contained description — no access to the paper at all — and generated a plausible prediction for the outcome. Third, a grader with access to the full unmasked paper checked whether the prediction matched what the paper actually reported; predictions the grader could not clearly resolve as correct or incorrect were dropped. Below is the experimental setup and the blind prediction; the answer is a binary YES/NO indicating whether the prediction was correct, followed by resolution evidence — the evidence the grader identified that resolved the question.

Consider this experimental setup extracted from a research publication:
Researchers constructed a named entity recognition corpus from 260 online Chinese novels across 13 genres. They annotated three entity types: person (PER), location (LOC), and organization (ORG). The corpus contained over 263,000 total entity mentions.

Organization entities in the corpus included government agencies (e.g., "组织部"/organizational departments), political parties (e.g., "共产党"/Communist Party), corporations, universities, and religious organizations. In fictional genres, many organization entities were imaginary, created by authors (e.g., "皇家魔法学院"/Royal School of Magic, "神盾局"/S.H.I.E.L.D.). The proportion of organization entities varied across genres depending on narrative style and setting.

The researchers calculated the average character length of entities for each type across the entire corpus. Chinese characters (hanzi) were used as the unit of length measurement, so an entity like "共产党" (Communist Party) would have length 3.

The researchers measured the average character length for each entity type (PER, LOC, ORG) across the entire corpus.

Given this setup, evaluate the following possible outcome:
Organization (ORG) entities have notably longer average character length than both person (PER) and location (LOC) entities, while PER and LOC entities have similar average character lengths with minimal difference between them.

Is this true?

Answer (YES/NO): YES